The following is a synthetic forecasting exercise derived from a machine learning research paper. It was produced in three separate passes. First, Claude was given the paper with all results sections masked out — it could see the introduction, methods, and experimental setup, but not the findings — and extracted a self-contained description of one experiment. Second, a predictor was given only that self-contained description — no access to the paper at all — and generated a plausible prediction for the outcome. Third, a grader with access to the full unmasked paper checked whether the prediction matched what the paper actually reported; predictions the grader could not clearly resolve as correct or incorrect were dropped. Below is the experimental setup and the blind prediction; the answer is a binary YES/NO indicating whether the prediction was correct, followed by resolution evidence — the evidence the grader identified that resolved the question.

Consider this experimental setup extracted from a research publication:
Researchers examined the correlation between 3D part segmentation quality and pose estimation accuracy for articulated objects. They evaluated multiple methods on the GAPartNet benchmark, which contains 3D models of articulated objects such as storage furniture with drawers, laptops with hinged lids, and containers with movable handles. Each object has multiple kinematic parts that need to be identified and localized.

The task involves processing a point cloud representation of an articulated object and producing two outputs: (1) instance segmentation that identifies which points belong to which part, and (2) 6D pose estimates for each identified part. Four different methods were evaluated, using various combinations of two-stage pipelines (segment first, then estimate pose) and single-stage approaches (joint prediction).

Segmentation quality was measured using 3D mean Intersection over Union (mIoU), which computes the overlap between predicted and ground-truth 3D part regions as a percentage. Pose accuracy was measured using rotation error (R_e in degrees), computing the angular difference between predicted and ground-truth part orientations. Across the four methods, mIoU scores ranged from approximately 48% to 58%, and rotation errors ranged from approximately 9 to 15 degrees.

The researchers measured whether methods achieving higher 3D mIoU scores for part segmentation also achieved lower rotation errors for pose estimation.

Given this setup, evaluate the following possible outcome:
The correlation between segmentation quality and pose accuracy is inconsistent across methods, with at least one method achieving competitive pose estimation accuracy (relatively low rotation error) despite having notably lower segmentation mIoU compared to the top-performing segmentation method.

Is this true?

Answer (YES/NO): NO